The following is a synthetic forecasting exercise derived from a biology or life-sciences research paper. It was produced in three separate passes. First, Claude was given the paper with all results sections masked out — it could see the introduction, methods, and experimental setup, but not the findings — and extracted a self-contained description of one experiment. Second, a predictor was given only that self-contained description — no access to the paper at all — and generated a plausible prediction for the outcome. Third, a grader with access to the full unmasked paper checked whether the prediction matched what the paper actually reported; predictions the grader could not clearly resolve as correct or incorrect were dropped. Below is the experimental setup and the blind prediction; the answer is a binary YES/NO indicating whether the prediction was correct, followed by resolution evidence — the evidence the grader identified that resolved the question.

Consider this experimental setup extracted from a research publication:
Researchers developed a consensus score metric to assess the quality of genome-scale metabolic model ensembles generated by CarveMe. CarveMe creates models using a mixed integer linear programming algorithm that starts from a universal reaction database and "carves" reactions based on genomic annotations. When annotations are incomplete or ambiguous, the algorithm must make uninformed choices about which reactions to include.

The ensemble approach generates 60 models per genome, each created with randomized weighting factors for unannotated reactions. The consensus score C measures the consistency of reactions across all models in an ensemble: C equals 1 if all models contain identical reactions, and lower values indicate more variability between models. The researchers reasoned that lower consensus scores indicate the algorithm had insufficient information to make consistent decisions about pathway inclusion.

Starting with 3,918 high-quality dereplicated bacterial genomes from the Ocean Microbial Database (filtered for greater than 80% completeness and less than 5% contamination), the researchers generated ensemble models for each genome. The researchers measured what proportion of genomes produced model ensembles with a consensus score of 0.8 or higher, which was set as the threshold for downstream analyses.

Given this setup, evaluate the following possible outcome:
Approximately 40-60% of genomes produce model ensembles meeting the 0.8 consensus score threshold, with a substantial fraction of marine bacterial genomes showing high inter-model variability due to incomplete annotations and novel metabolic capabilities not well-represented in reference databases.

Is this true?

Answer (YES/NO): YES